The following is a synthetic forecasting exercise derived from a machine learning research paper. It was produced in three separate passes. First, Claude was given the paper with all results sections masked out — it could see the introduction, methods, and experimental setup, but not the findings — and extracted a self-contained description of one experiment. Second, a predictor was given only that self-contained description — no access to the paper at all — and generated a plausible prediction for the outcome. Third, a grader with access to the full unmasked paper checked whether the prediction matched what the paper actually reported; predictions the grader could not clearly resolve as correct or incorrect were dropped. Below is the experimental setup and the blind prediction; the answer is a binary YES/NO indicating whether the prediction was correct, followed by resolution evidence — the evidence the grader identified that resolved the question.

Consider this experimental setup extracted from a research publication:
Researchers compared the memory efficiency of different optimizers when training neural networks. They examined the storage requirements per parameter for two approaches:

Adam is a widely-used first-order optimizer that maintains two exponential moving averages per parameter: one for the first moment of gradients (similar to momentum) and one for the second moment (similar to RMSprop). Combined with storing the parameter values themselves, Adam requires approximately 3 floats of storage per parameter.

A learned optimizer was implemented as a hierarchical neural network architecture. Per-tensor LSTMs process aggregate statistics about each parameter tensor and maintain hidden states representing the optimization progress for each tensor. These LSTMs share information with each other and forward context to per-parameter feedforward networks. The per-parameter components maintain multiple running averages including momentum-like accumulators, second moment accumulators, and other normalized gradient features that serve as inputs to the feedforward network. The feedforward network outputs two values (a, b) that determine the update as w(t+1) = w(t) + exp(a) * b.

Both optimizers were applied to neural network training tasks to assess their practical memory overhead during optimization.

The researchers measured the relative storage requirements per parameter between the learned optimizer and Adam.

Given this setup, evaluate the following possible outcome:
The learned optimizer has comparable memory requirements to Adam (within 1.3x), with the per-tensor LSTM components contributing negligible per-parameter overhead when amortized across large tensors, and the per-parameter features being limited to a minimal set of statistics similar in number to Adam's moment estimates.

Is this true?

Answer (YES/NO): NO